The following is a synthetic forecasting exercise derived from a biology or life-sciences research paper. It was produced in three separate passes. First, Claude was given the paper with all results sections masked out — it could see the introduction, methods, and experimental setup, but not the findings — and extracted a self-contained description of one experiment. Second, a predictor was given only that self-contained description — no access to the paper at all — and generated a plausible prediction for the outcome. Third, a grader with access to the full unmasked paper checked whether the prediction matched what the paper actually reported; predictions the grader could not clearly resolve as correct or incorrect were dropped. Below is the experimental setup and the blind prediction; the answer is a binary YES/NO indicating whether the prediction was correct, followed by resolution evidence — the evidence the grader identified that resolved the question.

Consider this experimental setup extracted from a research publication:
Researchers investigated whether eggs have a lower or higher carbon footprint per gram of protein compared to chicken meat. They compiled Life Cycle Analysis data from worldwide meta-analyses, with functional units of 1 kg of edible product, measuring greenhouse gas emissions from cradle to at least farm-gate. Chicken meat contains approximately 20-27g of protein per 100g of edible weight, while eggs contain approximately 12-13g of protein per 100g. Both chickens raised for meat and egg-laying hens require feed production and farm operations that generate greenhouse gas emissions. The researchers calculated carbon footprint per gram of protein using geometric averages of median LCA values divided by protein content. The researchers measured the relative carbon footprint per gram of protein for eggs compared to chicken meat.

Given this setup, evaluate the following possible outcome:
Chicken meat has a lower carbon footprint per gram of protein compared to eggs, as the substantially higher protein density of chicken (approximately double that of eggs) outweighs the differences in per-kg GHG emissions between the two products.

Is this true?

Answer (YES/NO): YES